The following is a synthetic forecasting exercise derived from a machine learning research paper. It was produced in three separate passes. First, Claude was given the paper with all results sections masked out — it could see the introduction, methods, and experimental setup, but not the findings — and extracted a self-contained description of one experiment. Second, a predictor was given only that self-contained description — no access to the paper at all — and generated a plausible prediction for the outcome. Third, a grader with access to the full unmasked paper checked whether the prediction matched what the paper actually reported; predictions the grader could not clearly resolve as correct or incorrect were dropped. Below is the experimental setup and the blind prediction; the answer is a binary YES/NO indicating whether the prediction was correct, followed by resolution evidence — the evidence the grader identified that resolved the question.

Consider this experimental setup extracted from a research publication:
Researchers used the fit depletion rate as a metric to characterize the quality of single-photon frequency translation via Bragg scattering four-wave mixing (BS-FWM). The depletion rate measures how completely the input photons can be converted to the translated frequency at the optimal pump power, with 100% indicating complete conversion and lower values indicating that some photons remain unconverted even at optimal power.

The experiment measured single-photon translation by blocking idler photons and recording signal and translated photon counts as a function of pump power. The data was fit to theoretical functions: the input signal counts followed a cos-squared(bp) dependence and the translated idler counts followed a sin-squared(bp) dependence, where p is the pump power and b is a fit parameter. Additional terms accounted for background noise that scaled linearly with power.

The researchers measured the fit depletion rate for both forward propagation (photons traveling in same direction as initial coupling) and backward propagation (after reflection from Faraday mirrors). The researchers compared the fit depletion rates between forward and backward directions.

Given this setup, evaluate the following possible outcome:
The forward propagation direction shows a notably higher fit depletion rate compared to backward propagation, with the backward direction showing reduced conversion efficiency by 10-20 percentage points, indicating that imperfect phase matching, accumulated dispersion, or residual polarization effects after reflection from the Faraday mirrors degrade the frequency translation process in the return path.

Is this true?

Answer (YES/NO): NO